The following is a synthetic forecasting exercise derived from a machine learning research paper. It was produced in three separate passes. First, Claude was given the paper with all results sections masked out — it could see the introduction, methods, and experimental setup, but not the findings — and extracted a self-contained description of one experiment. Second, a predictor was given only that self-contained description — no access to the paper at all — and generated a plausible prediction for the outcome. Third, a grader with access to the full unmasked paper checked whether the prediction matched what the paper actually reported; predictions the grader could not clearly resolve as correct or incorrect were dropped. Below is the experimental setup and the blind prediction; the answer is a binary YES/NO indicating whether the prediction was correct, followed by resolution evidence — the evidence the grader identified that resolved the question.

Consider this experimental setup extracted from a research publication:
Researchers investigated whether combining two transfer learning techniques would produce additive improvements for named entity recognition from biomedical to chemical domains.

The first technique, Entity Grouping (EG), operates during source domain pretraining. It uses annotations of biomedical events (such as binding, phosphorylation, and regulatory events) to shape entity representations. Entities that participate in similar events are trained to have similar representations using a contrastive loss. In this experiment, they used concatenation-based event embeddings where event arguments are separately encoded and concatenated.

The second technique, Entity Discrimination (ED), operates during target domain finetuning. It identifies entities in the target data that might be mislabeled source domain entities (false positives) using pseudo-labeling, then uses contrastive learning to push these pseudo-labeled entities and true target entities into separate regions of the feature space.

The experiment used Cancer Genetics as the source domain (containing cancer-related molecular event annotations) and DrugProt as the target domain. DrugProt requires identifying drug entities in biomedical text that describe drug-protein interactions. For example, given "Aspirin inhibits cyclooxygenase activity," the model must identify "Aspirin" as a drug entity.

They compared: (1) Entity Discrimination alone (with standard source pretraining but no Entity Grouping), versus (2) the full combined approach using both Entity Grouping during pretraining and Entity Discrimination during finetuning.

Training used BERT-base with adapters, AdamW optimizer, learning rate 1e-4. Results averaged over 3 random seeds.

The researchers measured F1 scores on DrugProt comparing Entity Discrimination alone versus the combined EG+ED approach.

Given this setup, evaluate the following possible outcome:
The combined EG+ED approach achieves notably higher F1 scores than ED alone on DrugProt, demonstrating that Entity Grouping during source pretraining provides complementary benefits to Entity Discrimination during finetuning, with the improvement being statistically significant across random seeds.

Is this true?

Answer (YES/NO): NO